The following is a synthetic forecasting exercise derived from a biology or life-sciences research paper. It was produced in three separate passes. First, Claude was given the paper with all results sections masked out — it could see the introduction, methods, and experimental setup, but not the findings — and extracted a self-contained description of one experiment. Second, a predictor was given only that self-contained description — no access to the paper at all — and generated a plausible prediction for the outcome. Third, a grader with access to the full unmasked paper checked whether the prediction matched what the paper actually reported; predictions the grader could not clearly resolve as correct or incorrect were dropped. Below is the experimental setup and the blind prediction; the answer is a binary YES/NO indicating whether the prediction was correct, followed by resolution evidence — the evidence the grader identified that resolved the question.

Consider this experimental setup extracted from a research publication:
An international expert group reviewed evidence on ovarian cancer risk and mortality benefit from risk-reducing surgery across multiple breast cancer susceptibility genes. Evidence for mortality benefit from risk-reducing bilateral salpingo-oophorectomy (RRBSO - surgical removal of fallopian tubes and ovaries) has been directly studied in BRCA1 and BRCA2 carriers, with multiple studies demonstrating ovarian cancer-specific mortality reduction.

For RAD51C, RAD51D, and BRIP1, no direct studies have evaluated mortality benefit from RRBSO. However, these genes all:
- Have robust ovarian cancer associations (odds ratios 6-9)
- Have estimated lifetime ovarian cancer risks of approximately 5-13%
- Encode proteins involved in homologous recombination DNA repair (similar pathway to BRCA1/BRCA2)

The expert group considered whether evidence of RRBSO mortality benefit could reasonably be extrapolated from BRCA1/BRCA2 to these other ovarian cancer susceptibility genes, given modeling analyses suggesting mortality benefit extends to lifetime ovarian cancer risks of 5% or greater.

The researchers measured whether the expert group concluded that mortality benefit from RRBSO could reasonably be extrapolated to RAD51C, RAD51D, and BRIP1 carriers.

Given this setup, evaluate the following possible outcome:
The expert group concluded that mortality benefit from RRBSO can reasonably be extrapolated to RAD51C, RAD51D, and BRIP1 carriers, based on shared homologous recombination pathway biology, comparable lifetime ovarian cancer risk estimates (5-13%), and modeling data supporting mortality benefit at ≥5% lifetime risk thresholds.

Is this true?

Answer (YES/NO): YES